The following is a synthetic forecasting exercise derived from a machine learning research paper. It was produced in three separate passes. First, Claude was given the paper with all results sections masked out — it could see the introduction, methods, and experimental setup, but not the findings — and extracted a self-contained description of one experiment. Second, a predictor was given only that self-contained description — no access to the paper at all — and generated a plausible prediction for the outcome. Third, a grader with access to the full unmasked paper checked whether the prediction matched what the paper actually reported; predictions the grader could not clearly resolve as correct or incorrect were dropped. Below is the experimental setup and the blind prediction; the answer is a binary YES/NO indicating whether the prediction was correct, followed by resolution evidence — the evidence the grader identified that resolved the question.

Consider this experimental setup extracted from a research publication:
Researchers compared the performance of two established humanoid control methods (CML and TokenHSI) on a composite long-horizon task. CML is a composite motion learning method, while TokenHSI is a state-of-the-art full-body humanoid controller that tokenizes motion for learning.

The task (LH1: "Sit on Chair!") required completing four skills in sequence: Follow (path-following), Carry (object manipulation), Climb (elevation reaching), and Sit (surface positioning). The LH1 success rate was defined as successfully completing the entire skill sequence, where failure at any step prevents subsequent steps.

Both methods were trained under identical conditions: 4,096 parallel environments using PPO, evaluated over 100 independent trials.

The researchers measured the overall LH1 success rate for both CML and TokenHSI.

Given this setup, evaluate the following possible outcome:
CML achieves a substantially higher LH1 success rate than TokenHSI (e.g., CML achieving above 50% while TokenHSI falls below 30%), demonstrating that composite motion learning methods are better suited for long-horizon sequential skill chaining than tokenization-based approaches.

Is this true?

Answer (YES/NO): NO